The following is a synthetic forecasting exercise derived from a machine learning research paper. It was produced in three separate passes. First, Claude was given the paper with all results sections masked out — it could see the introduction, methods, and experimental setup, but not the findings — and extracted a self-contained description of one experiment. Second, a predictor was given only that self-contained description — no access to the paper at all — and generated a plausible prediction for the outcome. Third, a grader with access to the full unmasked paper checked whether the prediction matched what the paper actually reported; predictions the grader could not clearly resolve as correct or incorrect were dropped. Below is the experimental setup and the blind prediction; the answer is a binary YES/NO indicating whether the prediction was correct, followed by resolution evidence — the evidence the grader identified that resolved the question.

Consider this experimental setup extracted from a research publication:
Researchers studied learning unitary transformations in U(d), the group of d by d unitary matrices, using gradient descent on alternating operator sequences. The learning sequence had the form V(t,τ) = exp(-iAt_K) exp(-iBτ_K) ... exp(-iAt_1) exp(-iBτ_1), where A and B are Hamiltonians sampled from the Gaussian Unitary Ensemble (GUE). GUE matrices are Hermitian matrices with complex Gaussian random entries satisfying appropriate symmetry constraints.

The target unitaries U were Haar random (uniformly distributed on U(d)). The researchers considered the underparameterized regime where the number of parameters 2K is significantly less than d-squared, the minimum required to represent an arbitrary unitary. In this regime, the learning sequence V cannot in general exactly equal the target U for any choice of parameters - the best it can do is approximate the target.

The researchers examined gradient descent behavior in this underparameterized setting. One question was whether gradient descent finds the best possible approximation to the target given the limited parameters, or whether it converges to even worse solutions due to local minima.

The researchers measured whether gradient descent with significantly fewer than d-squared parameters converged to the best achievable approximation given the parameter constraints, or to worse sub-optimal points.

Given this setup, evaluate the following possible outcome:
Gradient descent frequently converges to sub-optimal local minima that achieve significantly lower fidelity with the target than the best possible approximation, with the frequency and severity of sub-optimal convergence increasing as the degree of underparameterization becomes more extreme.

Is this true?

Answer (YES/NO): NO